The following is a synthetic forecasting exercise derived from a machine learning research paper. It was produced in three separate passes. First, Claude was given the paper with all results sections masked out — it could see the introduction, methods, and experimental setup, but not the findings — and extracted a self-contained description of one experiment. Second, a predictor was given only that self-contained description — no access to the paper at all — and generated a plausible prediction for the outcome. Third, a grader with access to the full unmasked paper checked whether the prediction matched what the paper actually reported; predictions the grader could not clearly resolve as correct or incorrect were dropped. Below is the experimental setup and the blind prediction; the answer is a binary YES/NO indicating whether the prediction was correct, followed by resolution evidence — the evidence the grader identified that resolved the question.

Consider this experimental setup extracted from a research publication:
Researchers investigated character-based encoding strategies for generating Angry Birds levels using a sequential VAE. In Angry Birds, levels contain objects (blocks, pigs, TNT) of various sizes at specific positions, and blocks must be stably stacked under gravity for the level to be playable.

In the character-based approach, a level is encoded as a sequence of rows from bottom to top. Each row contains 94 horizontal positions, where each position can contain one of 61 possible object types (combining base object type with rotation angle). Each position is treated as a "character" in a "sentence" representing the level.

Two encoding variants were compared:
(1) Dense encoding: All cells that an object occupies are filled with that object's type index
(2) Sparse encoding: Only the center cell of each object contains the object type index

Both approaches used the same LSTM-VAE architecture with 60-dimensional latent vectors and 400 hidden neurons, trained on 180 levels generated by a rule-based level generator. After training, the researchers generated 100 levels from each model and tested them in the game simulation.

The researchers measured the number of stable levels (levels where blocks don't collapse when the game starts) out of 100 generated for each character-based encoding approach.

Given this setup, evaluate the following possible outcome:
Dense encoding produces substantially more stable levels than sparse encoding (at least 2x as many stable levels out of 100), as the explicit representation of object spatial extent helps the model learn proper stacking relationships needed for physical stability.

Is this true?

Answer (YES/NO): NO